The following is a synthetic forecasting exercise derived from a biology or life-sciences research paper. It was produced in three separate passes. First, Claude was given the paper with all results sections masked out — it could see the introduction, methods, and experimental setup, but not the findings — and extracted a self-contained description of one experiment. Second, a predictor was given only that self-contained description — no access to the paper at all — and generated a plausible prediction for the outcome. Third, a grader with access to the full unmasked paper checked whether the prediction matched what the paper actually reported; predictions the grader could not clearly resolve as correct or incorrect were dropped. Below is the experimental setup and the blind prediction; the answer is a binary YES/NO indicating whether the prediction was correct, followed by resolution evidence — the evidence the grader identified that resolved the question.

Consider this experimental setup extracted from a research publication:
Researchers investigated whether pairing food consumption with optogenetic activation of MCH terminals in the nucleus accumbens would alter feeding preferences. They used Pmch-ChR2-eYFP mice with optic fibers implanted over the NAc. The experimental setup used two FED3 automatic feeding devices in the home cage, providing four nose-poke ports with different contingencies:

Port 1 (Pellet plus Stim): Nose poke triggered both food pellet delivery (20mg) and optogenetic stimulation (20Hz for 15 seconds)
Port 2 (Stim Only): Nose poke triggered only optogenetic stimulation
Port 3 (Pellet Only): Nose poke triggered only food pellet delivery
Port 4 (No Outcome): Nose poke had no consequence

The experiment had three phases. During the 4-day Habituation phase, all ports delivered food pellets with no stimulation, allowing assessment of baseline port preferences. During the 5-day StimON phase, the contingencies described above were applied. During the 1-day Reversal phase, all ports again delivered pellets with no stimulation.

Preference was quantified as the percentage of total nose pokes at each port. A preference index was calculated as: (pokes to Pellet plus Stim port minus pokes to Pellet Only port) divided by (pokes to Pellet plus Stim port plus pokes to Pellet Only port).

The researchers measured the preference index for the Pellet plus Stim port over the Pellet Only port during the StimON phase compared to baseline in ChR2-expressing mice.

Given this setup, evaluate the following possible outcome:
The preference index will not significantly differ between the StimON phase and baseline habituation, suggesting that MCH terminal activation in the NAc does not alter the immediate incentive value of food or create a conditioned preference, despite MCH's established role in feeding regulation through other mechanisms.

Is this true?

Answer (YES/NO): NO